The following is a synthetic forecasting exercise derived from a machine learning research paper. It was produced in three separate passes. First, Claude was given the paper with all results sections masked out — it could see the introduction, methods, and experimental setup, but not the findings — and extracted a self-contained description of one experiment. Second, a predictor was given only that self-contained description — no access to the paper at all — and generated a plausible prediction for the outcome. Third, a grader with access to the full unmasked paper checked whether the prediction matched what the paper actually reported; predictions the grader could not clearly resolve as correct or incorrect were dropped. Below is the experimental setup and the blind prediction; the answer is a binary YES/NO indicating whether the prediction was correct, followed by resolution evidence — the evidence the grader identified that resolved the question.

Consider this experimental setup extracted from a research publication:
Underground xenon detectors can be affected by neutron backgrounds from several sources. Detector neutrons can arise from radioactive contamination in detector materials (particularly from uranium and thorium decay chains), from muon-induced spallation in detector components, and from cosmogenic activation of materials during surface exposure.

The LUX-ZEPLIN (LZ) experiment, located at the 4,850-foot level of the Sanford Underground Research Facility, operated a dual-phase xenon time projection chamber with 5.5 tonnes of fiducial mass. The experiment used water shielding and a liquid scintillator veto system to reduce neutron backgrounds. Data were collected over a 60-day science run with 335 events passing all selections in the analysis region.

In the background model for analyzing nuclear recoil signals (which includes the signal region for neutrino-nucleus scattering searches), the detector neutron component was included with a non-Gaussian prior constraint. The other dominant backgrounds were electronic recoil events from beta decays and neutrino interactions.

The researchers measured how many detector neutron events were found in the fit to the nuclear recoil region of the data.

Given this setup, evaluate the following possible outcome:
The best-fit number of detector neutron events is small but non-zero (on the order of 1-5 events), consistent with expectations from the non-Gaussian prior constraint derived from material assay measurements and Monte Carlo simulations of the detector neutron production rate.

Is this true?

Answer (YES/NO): NO